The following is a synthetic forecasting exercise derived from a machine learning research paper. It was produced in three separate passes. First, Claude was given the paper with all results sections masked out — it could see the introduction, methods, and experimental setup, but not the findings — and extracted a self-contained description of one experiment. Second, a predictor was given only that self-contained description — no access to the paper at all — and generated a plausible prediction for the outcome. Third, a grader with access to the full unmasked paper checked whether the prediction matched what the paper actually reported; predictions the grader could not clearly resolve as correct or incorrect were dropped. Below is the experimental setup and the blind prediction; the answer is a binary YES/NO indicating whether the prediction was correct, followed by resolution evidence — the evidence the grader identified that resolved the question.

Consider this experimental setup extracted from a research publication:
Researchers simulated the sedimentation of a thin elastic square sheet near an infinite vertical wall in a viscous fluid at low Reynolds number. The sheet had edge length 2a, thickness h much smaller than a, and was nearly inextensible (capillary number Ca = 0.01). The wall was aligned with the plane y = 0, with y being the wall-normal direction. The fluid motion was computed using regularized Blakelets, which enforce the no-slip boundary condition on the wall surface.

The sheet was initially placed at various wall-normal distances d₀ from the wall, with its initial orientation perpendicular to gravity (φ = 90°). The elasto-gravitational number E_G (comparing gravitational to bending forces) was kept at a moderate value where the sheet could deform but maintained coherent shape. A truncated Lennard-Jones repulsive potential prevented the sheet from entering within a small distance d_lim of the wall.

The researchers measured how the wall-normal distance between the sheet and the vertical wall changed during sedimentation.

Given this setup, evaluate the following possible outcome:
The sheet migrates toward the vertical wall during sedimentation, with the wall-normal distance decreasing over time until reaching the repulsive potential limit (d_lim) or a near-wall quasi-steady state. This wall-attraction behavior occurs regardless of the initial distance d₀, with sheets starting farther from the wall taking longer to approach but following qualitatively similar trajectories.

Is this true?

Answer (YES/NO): NO